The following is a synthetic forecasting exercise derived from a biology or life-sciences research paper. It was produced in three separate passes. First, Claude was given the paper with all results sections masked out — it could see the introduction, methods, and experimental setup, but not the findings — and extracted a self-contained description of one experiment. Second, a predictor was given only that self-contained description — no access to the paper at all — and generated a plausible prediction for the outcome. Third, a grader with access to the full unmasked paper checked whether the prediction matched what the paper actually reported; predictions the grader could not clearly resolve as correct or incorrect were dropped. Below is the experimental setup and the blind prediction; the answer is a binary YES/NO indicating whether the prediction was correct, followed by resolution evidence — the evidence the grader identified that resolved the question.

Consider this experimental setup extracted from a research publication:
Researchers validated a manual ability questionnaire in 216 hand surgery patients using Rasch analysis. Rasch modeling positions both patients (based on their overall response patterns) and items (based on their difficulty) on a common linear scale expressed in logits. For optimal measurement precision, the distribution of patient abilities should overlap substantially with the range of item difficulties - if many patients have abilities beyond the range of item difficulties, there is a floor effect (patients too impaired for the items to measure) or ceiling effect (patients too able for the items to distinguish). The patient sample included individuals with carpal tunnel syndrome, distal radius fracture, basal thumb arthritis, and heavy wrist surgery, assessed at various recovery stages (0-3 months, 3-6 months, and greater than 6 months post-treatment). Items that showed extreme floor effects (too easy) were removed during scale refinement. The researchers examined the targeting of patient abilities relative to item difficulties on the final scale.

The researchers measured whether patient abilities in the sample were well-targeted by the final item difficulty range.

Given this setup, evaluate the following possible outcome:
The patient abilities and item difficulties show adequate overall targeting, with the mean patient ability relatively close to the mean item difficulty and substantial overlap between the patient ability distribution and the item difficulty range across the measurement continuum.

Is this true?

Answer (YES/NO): NO